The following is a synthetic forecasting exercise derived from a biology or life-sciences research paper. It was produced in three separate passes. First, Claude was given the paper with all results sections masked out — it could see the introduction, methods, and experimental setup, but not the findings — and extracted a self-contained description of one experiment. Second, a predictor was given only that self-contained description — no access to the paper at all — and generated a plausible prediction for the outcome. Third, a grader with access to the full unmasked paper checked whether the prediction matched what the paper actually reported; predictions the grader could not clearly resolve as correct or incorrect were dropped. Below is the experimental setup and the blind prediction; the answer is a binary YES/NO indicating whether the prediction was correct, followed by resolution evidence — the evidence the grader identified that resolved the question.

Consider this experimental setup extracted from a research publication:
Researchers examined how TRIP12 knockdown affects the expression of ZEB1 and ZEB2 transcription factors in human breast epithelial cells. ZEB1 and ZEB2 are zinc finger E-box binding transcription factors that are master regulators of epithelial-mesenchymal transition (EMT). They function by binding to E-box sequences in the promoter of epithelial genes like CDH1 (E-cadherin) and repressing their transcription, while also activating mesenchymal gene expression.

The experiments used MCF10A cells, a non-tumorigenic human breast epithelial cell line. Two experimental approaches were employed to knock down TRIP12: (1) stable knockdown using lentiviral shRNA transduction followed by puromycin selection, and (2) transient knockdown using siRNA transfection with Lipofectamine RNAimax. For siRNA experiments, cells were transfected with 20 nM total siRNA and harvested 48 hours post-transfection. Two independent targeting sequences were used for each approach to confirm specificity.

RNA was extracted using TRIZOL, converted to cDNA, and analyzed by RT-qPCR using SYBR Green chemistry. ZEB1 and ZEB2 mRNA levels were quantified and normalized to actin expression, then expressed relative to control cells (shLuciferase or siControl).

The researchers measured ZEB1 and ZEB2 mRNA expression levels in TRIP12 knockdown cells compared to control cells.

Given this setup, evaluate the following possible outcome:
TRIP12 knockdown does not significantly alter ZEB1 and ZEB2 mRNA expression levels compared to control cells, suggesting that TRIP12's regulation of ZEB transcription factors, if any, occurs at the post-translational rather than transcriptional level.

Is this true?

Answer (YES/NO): NO